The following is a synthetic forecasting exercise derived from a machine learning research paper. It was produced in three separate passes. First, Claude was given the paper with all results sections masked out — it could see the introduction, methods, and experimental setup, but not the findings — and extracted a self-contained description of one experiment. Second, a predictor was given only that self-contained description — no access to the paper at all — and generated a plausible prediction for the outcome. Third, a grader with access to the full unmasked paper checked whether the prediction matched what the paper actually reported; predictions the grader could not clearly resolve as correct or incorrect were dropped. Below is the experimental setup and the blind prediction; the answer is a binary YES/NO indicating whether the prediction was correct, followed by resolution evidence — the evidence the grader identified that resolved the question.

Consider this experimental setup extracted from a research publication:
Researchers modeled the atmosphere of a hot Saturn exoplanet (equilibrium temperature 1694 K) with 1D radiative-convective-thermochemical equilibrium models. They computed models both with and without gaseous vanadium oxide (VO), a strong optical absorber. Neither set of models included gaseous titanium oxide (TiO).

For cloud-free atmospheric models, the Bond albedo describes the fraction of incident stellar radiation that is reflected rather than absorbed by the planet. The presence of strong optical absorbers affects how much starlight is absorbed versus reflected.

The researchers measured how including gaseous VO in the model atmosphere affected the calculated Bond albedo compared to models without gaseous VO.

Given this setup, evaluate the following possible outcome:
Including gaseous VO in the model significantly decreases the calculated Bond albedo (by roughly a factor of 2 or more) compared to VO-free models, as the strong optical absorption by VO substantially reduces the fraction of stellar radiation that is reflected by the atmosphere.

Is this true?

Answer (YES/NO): YES